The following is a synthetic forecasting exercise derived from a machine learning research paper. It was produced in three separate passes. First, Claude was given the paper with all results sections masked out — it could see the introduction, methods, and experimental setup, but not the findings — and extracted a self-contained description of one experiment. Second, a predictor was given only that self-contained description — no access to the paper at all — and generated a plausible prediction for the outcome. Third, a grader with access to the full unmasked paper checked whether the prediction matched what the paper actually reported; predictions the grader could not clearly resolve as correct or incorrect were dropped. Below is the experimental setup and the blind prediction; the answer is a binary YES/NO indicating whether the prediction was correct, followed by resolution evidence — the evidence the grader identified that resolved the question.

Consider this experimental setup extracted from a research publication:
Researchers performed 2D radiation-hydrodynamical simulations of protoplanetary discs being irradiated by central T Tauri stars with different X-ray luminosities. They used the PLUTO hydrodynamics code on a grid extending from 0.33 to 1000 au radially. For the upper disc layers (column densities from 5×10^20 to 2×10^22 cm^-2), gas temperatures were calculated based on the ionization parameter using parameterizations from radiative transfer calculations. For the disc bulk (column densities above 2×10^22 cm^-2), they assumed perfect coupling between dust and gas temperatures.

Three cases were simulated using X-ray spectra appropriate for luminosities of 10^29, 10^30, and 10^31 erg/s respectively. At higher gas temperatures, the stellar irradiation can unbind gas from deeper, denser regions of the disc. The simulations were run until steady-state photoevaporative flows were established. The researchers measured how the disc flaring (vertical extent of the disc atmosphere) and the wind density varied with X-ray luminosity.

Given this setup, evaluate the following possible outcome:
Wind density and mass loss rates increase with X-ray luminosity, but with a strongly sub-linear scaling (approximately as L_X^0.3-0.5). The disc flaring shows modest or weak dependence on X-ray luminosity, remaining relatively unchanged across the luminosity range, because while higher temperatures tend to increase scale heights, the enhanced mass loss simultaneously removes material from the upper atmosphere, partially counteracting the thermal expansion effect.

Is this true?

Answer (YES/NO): NO